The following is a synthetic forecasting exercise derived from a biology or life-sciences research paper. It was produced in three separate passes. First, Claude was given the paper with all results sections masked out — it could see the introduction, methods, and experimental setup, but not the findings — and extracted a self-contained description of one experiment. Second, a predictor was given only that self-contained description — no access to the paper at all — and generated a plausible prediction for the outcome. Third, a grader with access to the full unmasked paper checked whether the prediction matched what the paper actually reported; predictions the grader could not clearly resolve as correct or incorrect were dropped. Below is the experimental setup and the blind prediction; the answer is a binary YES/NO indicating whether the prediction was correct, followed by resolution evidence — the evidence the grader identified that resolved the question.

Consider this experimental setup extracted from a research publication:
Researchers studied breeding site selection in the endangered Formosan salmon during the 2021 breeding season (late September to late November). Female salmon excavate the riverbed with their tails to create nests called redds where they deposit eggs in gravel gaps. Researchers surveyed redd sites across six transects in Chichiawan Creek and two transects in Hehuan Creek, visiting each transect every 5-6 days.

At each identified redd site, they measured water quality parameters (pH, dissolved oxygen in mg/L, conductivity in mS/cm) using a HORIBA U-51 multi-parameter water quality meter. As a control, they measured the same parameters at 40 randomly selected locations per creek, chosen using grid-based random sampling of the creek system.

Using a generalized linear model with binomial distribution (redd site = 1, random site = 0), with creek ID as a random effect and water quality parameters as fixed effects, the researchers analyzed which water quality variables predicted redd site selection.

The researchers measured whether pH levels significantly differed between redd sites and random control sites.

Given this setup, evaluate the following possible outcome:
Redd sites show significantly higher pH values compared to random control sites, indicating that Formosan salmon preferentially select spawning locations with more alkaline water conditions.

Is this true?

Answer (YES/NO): NO